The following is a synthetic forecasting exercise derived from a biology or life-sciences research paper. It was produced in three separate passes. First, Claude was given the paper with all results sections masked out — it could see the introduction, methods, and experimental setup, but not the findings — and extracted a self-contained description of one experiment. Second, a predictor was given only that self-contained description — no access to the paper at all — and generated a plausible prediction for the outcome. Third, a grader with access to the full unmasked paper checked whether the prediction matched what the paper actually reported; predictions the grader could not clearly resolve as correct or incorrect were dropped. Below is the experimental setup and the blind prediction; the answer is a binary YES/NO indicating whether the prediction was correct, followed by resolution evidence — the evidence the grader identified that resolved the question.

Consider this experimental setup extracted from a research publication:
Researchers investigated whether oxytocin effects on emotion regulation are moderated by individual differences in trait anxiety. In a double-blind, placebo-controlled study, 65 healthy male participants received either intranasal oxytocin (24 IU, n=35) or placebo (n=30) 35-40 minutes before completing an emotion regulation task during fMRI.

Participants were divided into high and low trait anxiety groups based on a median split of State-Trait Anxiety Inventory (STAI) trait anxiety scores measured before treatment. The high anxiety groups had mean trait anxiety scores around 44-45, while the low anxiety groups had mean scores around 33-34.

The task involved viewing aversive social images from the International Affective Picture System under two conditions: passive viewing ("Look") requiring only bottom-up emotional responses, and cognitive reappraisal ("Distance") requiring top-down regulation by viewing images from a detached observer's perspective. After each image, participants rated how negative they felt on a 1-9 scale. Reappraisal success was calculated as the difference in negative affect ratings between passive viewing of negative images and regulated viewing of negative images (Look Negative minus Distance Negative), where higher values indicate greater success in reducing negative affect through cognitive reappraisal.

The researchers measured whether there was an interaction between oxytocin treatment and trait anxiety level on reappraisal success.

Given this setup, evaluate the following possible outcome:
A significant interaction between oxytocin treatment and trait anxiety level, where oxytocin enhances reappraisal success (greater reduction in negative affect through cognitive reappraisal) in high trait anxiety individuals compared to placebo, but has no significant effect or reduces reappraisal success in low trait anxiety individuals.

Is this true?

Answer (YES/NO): NO